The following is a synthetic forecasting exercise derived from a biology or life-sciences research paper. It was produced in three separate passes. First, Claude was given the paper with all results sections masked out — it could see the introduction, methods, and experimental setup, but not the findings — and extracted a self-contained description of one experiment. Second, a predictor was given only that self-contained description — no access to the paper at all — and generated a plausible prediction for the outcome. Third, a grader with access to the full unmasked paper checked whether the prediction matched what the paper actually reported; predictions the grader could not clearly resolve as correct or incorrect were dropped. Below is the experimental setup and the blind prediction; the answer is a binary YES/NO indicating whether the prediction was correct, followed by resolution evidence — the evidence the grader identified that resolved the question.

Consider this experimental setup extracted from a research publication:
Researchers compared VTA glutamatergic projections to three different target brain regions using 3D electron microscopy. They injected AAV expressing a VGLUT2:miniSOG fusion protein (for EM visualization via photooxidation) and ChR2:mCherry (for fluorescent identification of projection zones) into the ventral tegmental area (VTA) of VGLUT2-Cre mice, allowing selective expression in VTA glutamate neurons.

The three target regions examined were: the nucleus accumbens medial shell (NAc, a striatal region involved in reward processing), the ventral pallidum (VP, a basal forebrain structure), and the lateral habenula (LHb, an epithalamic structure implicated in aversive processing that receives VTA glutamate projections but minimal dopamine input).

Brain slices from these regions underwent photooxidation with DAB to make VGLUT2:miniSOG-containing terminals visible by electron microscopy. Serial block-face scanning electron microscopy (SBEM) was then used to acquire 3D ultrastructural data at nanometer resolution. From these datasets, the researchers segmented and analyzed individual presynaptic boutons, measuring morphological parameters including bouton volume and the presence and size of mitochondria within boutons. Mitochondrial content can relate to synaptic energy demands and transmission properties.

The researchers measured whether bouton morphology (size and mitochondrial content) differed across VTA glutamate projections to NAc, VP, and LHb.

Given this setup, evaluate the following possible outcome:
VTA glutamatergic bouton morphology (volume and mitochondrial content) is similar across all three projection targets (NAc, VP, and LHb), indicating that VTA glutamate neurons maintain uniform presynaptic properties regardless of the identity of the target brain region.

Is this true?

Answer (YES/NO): NO